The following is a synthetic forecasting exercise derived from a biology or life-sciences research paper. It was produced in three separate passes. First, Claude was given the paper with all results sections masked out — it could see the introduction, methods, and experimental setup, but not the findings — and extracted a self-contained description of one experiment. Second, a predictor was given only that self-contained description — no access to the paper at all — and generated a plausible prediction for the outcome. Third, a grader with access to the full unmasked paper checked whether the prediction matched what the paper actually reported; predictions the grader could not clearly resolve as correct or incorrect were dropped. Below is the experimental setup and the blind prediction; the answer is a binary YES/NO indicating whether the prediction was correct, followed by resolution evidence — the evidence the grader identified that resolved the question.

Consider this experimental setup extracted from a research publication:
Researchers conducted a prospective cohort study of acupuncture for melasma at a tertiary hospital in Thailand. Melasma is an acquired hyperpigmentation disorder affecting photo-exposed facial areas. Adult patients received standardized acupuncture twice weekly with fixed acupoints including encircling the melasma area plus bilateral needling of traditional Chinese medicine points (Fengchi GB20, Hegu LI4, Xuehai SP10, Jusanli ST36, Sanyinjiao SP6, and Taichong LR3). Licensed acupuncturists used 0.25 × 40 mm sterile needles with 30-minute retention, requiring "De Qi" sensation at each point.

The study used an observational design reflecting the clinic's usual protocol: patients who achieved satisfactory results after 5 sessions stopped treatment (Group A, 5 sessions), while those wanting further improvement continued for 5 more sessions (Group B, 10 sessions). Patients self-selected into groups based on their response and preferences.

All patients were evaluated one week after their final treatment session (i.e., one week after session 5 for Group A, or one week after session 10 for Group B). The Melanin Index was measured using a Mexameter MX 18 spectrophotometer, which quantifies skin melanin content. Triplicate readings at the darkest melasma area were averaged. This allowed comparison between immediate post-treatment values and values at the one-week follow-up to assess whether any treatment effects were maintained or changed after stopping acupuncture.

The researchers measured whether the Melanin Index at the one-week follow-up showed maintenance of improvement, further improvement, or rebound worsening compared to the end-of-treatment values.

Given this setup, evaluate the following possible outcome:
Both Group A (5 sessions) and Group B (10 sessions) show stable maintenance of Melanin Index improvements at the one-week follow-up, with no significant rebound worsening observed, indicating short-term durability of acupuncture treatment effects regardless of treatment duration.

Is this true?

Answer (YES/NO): YES